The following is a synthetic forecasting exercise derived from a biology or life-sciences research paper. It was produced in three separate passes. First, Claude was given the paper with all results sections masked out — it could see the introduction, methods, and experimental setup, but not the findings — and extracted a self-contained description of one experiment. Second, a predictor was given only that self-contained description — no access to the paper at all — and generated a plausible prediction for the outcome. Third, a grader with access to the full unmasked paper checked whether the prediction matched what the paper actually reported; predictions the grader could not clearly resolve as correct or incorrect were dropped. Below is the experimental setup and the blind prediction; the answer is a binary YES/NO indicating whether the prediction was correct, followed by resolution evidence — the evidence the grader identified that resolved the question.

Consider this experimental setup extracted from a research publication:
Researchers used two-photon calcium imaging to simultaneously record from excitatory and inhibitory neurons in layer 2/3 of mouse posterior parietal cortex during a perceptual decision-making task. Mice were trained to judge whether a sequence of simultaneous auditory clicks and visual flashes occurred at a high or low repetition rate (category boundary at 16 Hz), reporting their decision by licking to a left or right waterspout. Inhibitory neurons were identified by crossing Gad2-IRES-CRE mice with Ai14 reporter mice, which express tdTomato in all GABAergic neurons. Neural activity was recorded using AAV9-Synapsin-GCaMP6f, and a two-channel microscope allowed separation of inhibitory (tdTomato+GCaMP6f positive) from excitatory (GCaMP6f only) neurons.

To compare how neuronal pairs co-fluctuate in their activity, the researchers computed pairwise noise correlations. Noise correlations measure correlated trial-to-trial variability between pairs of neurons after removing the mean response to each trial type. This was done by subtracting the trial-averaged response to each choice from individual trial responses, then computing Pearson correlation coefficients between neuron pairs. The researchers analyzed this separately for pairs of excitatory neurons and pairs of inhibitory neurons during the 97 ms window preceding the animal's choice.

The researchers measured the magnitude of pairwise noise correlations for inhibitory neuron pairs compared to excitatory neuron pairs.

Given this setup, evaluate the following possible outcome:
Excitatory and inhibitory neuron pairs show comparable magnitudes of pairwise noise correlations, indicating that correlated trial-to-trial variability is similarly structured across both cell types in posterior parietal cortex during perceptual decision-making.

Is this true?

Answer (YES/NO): NO